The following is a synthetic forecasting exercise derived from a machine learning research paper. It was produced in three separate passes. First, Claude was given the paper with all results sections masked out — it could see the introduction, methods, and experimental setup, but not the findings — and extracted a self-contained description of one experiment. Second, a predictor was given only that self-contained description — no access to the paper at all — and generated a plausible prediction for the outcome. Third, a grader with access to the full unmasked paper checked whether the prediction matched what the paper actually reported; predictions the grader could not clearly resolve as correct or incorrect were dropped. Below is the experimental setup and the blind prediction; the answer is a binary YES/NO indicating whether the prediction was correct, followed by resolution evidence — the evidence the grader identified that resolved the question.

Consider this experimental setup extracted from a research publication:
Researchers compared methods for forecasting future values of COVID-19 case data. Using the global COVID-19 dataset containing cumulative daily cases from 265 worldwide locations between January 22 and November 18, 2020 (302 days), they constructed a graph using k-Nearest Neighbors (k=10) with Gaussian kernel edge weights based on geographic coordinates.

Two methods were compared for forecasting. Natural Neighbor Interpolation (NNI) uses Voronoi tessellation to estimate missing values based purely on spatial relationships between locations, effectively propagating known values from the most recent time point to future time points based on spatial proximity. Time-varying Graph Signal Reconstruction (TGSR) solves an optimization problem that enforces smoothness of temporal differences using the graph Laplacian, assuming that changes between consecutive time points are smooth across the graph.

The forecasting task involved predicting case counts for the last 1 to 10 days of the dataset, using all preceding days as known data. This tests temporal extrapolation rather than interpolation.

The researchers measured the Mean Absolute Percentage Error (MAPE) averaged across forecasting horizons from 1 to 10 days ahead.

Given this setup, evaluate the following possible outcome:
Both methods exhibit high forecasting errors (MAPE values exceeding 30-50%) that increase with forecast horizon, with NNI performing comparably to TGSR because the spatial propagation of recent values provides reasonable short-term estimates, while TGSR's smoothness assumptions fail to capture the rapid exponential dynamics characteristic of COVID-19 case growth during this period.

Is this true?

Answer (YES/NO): NO